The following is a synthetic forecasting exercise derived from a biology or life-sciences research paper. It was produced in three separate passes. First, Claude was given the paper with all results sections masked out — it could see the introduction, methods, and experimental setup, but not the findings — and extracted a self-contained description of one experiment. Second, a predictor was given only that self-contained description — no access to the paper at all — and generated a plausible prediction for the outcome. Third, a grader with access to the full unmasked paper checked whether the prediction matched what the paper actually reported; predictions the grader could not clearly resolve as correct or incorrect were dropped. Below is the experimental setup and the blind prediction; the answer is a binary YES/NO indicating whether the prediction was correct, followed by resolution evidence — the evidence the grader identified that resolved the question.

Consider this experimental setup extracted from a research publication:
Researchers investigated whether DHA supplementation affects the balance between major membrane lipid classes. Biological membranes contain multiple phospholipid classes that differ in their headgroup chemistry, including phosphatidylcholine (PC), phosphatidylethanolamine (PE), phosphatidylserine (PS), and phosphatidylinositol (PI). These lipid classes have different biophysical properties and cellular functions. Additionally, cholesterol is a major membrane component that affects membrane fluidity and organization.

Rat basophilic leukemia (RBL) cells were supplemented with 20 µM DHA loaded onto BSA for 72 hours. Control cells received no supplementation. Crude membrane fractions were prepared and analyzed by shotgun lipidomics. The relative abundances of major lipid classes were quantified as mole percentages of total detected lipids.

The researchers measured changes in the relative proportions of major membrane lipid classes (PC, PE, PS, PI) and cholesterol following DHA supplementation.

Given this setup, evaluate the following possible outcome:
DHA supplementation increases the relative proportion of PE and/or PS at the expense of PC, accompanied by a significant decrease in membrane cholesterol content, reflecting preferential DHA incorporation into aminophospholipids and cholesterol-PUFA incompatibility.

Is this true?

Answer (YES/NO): NO